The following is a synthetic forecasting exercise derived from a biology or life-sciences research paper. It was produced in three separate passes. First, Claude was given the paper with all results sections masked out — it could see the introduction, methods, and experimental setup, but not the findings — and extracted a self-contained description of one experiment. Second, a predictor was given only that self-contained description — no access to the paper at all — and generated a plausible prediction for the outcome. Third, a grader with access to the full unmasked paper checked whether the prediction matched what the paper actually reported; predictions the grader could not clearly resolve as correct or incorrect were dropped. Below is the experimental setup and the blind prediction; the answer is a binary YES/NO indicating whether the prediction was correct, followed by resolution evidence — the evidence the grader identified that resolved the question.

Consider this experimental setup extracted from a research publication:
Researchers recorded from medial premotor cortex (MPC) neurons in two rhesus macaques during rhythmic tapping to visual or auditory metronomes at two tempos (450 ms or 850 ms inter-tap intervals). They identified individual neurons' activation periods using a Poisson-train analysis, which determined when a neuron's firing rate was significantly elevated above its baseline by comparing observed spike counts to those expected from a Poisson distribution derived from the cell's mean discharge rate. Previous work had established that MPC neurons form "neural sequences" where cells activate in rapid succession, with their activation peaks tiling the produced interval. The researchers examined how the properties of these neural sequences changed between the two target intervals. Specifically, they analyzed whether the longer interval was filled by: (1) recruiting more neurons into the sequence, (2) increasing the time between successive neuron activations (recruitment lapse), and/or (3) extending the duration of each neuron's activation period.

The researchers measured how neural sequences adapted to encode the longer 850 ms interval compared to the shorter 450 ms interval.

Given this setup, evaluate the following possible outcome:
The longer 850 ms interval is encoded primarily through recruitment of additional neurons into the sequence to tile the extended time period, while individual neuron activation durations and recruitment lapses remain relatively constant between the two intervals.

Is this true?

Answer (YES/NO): NO